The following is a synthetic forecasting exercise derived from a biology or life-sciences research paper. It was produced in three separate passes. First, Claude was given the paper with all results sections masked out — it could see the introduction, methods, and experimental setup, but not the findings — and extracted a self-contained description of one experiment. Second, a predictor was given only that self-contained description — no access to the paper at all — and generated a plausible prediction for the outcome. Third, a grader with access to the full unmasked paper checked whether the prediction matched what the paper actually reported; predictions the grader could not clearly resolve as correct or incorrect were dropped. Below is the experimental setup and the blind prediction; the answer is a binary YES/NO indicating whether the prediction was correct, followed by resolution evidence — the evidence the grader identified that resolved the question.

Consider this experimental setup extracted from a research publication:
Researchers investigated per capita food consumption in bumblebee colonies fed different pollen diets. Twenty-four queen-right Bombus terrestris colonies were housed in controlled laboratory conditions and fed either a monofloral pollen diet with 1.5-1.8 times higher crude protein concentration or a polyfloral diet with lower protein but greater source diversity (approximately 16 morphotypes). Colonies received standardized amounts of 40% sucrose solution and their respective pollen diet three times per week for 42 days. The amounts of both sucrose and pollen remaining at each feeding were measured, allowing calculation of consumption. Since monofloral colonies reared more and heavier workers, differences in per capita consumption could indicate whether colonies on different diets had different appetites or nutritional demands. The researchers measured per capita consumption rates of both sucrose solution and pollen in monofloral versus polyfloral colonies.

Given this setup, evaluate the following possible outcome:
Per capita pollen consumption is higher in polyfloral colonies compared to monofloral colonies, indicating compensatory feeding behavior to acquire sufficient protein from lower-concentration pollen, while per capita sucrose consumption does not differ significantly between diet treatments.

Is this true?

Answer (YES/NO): NO